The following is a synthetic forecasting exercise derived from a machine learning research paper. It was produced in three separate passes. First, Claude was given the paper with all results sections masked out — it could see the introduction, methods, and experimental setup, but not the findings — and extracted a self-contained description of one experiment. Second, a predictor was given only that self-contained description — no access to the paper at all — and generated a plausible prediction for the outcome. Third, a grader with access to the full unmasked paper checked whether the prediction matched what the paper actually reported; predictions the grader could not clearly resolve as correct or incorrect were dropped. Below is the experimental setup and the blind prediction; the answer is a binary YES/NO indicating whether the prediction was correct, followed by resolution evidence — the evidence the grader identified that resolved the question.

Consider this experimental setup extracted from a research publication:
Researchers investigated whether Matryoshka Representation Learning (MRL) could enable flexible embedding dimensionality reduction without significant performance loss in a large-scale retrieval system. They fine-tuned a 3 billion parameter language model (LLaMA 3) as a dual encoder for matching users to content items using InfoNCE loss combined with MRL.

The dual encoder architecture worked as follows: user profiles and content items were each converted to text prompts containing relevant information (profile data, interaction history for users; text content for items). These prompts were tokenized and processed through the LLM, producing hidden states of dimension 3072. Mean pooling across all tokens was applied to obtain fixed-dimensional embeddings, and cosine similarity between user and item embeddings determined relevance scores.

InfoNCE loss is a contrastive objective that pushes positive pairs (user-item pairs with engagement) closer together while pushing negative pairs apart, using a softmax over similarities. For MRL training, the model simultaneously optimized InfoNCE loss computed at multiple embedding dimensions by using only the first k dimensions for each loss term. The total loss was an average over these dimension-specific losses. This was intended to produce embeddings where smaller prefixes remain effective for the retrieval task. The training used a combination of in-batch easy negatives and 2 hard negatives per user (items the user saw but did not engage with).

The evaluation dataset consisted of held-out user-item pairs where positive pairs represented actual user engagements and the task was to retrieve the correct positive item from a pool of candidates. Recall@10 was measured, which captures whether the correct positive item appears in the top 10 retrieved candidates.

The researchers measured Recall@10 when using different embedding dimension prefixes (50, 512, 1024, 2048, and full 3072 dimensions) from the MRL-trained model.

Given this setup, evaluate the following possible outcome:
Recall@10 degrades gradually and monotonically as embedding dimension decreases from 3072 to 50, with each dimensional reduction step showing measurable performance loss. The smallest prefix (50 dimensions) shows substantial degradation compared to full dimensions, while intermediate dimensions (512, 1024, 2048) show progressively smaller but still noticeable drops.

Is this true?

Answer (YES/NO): NO